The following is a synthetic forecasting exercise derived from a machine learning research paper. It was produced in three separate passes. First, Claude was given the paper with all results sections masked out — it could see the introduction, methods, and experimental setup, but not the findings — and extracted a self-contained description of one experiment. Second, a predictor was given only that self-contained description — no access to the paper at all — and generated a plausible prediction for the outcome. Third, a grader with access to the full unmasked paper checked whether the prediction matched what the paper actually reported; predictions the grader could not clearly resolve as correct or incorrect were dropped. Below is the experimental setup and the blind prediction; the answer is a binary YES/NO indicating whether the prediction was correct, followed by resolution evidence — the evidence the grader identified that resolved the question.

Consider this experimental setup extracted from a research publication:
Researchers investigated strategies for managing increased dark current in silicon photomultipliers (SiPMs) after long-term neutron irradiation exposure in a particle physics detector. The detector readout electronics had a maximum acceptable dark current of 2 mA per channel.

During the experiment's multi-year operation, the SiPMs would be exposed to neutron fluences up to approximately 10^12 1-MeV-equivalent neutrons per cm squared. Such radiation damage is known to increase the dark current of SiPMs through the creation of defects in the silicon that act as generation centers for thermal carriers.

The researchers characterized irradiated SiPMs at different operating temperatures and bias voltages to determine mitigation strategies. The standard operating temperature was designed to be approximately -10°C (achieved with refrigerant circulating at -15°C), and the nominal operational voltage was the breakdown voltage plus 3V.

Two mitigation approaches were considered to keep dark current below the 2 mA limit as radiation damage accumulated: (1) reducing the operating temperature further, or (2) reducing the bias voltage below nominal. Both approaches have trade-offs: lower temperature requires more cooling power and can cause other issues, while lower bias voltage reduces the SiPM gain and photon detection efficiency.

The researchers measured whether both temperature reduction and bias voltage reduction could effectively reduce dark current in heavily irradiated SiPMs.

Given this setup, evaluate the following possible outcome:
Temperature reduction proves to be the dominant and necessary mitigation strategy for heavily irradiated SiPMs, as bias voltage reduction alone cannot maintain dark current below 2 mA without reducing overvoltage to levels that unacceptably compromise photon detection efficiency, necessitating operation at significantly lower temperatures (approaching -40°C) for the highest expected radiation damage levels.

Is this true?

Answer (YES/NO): NO